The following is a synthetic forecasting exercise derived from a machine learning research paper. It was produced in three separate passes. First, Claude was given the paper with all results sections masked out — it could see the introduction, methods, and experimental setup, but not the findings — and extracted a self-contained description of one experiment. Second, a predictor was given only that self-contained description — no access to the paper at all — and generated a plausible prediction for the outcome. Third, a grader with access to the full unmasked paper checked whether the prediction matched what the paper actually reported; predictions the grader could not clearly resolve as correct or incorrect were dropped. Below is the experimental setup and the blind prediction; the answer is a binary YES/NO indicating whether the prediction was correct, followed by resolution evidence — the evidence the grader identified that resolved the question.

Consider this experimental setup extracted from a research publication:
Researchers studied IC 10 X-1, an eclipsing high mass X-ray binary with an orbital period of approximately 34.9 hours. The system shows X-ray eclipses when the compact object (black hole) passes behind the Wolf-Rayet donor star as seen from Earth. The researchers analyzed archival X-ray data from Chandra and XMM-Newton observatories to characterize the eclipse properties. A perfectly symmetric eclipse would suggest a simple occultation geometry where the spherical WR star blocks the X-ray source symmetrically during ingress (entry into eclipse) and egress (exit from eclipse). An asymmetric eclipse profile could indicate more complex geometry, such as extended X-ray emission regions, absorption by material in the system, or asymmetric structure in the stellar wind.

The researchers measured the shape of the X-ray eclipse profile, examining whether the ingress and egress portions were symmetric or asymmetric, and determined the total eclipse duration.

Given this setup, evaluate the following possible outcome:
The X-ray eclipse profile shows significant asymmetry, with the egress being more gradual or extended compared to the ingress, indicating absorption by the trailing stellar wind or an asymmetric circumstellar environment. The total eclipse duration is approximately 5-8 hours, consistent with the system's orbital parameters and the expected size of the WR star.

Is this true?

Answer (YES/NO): NO